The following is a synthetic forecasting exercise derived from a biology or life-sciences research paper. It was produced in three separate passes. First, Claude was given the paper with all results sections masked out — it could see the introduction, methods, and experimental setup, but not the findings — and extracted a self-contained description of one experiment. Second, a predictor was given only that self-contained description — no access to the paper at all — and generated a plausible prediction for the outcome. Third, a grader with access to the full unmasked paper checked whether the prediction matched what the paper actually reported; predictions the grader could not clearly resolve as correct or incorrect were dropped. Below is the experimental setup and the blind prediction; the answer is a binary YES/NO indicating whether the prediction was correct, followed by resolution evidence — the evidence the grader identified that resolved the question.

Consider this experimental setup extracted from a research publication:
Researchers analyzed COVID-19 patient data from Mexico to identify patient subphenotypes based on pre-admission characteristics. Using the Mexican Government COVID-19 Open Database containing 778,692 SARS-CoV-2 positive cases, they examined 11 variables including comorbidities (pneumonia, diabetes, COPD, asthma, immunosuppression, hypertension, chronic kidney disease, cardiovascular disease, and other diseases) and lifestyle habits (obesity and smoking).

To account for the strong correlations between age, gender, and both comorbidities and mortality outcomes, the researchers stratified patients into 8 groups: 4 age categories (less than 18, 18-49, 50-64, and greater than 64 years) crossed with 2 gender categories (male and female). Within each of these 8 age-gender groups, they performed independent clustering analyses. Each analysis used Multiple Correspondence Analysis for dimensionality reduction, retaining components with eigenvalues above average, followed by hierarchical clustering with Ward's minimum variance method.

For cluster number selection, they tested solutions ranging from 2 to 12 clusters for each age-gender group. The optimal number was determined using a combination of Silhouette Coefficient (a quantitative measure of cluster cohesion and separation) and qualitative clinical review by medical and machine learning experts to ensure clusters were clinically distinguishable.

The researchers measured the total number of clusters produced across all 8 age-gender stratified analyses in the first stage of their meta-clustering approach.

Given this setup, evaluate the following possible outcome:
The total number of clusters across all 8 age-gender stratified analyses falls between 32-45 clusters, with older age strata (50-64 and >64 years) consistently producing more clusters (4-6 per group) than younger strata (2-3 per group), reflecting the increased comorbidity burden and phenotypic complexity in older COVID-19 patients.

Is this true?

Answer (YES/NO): NO